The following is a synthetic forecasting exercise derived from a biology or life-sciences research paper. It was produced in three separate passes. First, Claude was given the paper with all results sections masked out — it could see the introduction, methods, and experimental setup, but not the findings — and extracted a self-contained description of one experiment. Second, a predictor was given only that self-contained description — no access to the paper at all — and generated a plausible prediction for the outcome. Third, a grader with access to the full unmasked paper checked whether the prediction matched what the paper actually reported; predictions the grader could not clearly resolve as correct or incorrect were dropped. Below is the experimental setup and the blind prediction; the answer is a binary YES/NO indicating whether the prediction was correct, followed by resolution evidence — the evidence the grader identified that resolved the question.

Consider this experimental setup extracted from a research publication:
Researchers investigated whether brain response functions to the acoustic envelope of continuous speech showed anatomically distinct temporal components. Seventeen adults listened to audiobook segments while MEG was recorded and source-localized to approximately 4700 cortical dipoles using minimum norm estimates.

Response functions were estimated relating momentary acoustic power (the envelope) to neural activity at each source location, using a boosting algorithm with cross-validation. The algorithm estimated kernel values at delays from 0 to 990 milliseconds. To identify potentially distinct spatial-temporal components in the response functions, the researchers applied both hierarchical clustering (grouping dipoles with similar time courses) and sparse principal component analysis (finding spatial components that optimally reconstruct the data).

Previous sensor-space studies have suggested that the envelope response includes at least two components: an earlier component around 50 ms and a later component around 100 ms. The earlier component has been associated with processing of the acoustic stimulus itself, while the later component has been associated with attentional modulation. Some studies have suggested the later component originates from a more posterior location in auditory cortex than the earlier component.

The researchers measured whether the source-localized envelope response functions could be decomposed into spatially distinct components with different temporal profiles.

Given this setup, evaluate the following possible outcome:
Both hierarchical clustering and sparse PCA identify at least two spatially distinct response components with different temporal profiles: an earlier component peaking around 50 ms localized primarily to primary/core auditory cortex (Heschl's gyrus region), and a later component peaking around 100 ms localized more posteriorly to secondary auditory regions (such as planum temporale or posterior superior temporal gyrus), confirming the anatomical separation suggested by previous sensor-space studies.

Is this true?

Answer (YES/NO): NO